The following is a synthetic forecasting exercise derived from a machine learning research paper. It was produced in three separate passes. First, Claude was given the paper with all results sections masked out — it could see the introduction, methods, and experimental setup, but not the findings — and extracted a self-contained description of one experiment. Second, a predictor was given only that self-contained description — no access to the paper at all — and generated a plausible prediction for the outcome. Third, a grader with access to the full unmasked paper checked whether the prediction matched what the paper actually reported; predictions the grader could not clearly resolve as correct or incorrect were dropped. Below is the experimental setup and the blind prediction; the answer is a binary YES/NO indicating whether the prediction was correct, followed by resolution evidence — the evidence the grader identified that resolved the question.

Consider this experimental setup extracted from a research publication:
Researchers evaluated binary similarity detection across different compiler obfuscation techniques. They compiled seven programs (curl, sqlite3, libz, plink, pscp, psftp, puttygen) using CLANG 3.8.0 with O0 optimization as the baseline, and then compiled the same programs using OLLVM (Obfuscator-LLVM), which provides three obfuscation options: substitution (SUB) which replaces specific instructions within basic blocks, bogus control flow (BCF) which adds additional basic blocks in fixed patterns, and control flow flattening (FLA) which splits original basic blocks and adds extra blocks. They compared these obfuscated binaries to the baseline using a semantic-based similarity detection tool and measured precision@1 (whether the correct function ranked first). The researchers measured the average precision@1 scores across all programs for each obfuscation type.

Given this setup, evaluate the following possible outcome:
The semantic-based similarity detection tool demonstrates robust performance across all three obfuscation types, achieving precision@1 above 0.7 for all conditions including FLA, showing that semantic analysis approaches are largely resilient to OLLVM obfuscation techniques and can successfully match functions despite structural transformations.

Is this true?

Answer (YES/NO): YES